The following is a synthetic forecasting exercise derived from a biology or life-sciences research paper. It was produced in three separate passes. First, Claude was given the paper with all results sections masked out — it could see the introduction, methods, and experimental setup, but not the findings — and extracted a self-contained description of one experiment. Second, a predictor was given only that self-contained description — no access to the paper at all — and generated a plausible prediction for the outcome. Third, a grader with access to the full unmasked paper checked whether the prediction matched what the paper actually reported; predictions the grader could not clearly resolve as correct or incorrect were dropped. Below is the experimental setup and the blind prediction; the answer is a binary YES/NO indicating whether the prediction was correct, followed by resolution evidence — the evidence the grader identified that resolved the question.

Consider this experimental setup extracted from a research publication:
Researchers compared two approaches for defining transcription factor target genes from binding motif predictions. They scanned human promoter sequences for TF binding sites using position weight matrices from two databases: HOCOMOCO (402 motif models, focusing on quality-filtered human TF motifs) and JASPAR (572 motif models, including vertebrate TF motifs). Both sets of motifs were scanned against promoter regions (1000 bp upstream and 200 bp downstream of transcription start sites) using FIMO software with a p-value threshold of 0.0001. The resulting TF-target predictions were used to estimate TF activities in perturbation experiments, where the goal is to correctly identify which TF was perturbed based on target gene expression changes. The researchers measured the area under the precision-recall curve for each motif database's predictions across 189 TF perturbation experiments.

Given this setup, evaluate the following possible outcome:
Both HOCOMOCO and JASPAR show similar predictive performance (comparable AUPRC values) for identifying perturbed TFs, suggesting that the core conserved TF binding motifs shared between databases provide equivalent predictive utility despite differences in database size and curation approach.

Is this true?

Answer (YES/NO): NO